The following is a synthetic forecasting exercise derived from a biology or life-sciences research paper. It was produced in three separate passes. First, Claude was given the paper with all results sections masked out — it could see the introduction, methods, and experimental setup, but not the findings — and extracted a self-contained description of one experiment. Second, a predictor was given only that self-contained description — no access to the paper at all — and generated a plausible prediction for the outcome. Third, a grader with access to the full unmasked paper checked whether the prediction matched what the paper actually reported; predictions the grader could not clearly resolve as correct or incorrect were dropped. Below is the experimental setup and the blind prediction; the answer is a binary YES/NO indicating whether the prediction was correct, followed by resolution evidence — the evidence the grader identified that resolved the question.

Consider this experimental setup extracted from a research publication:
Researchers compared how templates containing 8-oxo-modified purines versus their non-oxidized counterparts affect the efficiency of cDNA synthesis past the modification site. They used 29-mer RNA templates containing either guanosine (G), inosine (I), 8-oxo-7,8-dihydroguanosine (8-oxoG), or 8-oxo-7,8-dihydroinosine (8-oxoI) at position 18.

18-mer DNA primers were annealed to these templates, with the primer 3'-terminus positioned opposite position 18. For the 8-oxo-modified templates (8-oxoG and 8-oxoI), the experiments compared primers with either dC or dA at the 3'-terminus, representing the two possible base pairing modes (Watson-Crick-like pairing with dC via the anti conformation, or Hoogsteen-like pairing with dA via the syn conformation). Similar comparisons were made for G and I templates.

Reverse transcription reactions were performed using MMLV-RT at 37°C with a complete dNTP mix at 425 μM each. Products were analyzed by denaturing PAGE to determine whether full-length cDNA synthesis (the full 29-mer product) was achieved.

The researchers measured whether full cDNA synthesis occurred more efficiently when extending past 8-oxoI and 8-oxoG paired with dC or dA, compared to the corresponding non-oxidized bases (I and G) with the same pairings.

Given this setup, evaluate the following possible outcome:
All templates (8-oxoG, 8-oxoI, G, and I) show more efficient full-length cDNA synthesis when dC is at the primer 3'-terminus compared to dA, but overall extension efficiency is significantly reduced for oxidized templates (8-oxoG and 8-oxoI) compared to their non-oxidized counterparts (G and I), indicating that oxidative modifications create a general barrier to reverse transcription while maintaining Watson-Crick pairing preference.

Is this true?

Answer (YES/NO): NO